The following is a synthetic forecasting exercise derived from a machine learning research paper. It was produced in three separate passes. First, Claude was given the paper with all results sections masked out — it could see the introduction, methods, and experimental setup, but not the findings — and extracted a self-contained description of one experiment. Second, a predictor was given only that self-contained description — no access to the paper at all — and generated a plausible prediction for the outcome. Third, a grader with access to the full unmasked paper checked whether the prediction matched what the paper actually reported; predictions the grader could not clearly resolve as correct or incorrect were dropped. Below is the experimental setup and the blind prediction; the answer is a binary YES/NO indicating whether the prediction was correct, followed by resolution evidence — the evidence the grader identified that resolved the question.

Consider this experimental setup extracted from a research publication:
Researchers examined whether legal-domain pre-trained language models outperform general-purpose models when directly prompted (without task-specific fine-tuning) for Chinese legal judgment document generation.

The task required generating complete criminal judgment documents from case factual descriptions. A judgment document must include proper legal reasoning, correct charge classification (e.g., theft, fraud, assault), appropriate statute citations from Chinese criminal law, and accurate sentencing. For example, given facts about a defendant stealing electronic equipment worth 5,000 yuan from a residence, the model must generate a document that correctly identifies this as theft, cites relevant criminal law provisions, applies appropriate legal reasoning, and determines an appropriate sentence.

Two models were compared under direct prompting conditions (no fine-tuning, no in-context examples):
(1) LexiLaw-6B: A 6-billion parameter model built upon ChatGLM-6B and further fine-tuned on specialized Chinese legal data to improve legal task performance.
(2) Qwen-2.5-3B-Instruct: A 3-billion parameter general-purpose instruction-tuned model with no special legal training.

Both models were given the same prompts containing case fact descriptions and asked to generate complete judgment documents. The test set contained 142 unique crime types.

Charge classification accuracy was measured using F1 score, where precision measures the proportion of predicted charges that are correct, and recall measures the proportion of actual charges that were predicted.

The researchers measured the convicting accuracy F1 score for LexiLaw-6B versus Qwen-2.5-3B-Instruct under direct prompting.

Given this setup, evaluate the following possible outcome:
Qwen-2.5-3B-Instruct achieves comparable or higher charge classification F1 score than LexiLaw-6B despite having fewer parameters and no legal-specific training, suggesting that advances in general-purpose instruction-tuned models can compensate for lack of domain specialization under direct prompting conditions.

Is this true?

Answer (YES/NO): YES